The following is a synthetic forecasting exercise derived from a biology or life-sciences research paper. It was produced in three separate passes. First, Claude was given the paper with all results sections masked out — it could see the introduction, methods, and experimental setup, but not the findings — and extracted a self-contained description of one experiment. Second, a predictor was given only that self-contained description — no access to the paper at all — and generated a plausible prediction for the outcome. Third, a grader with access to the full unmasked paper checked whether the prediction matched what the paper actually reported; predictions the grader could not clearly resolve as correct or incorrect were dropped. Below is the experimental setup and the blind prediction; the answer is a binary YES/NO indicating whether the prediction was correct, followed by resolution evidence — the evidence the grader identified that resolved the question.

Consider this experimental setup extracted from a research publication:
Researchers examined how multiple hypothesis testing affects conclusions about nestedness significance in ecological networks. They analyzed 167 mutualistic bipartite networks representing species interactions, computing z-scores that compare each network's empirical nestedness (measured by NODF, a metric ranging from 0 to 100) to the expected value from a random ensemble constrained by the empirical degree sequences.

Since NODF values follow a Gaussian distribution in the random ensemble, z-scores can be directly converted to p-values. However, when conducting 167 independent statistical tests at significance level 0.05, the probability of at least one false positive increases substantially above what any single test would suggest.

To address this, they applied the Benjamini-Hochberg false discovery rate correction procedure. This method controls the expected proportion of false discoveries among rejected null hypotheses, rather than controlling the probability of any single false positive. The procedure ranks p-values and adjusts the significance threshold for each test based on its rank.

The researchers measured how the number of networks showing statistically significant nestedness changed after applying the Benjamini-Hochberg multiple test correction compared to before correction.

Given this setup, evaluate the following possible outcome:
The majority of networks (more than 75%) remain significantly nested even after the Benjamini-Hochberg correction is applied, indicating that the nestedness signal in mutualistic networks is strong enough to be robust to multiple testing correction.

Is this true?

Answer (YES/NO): NO